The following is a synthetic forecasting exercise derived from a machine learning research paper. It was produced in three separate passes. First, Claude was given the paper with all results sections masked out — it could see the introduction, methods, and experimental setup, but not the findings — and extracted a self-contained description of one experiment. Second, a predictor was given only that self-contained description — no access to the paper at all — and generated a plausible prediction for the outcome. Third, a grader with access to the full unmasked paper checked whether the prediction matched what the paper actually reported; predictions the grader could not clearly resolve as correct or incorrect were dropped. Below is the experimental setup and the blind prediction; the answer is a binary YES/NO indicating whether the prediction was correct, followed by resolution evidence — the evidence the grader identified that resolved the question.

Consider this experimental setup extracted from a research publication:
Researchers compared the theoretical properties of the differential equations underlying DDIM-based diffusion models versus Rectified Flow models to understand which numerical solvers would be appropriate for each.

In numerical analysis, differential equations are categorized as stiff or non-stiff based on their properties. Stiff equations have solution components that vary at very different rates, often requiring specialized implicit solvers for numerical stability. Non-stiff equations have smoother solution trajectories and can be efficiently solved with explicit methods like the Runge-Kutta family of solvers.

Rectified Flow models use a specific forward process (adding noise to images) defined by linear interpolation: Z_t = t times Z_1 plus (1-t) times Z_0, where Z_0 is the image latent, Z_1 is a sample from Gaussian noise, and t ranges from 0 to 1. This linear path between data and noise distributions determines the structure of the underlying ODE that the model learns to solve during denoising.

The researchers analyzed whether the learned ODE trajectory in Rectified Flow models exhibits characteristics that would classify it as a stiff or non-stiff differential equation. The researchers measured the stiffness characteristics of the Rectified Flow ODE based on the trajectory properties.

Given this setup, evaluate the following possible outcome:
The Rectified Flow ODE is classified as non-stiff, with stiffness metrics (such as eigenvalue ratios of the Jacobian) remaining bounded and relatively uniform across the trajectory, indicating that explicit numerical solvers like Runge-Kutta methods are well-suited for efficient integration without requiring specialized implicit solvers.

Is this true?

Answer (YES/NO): NO